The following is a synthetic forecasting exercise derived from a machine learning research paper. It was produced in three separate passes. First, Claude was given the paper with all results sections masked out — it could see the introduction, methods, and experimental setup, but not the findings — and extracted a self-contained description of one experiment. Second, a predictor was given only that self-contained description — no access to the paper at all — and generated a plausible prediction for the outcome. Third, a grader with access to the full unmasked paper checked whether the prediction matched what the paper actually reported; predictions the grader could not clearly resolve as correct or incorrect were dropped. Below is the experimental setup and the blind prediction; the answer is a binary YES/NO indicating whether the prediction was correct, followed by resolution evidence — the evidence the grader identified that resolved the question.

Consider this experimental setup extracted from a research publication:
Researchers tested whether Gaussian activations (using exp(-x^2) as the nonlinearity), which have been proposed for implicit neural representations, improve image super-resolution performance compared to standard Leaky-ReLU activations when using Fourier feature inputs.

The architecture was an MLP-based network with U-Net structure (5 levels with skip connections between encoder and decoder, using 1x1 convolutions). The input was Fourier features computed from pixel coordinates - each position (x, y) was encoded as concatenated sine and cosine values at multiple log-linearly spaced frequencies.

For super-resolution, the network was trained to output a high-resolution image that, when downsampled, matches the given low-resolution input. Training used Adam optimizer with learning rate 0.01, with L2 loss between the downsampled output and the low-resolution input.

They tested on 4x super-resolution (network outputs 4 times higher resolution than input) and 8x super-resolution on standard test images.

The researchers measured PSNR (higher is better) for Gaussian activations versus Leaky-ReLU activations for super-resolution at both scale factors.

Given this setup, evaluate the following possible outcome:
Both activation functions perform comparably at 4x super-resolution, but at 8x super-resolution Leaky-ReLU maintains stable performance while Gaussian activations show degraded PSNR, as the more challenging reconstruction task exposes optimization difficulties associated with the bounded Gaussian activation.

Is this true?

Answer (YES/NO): NO